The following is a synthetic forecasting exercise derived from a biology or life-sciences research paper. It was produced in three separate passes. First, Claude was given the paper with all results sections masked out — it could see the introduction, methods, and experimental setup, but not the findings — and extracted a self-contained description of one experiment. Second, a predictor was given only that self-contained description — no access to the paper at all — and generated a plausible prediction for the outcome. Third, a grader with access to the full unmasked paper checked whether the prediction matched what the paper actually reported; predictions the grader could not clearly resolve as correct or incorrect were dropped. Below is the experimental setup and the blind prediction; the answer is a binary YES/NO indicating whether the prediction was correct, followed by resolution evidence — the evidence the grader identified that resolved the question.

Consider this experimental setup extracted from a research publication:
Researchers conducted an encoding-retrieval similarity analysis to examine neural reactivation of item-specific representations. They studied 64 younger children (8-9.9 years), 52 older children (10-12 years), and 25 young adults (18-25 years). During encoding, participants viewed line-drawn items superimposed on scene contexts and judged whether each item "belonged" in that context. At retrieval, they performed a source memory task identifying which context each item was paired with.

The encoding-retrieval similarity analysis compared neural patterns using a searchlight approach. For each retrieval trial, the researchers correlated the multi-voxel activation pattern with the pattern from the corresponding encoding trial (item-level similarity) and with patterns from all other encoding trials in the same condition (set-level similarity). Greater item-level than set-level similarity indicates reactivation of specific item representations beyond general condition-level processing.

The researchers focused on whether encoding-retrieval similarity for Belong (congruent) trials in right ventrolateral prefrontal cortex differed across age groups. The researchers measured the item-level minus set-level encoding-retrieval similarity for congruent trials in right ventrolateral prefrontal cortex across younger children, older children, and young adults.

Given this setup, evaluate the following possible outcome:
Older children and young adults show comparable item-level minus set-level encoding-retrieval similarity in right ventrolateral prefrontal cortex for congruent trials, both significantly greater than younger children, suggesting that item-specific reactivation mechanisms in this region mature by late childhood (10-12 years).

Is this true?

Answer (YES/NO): NO